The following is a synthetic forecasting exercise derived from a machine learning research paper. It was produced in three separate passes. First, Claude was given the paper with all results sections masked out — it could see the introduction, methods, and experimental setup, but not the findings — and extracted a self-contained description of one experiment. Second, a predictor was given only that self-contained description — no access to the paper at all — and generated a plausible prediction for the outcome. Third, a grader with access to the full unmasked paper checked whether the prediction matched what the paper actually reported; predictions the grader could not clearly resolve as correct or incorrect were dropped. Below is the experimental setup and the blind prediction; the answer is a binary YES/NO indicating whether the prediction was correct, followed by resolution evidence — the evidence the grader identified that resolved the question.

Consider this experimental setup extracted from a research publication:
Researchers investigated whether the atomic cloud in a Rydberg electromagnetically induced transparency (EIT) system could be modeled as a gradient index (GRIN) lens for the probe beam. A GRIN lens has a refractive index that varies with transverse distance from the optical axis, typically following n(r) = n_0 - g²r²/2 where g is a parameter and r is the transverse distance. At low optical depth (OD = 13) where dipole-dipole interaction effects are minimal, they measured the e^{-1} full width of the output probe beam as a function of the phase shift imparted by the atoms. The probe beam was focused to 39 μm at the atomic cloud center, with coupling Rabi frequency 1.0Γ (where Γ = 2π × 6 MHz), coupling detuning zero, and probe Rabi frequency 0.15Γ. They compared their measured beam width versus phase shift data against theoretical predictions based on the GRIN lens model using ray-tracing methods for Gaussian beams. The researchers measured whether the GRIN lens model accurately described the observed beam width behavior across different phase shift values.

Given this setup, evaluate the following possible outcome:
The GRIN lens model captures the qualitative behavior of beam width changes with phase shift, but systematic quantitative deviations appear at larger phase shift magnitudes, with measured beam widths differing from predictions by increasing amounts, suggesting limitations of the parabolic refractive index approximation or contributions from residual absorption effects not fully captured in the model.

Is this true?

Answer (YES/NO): NO